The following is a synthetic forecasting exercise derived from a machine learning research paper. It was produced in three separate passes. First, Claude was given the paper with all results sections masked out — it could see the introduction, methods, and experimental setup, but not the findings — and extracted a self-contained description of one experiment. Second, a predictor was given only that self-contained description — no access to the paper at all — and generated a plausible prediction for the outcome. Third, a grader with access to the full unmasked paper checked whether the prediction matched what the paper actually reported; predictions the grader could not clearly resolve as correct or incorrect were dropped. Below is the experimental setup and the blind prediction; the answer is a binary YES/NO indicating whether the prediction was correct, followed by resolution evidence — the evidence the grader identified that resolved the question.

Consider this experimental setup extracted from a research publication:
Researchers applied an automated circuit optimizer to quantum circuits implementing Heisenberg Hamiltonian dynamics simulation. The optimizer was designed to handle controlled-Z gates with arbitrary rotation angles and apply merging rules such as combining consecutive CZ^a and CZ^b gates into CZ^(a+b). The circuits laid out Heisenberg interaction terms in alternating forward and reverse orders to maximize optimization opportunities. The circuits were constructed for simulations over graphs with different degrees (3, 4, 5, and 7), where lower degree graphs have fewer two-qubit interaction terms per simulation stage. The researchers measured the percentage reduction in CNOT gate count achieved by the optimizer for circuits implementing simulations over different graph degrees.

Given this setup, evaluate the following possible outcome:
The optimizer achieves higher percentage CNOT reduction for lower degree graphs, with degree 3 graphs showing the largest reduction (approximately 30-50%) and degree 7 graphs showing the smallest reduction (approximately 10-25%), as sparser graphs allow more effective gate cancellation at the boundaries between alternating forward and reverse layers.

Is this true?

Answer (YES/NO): NO